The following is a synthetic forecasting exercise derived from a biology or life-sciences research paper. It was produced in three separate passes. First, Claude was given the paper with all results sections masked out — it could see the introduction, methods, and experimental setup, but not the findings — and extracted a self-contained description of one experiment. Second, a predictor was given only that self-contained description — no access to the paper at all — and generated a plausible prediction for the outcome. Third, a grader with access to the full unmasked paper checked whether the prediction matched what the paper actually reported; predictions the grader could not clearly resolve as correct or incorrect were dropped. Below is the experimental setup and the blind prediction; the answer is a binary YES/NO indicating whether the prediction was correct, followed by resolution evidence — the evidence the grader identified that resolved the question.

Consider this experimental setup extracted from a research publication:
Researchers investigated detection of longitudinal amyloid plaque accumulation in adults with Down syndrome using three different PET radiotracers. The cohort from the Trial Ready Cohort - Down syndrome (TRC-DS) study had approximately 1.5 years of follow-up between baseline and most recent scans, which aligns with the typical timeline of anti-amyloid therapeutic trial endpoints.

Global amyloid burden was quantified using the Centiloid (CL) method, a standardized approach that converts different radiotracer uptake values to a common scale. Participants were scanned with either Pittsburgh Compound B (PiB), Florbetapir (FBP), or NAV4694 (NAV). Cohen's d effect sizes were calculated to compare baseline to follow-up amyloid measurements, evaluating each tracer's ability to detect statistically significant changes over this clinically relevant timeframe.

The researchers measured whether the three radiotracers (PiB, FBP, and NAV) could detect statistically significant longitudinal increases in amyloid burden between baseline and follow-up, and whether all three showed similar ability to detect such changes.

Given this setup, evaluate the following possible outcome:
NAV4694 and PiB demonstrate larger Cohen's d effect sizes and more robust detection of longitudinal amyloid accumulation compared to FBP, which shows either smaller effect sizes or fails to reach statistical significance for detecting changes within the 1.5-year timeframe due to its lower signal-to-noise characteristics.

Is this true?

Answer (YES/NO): YES